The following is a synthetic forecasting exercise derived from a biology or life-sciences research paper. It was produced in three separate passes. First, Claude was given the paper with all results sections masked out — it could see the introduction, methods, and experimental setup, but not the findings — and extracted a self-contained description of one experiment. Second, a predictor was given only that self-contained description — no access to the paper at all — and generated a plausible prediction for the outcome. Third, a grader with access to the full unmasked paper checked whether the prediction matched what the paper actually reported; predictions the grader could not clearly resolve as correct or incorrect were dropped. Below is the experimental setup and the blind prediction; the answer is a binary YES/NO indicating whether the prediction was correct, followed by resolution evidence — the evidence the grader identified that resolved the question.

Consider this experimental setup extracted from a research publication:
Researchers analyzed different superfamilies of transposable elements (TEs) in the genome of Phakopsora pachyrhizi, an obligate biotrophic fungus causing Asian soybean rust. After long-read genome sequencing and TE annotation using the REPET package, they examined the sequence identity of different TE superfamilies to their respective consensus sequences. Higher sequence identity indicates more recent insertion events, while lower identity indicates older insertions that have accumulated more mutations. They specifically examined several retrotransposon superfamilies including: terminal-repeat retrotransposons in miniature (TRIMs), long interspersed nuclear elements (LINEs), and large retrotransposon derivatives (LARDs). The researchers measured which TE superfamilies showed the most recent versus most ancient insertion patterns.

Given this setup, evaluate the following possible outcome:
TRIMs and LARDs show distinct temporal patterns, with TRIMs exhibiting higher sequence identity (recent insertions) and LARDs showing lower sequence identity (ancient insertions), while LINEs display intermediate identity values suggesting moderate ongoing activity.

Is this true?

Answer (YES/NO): NO